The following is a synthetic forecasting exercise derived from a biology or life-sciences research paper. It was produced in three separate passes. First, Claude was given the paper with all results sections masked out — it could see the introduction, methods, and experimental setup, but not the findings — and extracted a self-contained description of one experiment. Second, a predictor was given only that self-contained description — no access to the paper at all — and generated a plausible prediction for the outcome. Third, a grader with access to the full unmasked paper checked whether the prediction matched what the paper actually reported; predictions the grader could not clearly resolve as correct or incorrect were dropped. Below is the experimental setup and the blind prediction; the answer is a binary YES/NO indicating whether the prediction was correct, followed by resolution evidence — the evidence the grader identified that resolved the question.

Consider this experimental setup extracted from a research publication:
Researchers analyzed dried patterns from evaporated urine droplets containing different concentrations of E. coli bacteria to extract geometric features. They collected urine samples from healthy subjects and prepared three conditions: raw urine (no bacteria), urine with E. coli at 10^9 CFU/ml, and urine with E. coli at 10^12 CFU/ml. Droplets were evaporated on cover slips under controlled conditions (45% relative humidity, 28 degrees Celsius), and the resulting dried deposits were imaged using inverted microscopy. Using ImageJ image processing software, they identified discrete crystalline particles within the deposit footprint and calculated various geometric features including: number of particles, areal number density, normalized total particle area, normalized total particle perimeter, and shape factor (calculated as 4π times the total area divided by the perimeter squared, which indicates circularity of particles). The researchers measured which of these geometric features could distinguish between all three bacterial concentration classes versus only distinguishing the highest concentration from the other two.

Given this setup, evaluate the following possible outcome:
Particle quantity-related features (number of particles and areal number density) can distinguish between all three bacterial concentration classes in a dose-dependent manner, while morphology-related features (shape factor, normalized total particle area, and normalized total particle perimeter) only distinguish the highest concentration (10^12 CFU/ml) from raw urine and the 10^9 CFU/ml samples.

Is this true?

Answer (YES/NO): NO